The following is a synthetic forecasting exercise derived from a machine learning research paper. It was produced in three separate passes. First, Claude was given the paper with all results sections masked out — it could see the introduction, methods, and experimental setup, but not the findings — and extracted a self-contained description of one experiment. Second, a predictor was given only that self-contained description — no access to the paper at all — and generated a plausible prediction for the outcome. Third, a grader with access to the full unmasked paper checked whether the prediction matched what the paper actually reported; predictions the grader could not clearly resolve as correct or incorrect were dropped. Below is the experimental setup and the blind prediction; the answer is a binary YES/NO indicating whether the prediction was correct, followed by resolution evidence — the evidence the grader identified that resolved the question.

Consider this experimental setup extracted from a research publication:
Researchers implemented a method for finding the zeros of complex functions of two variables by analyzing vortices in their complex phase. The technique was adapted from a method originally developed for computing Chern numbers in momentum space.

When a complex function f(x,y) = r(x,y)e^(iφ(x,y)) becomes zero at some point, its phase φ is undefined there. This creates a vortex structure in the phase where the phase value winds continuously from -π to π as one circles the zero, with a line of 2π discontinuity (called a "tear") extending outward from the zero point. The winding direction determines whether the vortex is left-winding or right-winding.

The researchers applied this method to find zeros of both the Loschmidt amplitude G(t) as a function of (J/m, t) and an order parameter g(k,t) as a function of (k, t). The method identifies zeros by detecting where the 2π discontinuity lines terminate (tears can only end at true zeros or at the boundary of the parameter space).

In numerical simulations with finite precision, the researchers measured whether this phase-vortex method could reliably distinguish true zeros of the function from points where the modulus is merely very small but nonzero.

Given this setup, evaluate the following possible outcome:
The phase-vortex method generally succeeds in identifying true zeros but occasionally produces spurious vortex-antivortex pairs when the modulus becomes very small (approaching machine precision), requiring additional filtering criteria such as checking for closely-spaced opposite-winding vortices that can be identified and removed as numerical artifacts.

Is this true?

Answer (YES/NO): NO